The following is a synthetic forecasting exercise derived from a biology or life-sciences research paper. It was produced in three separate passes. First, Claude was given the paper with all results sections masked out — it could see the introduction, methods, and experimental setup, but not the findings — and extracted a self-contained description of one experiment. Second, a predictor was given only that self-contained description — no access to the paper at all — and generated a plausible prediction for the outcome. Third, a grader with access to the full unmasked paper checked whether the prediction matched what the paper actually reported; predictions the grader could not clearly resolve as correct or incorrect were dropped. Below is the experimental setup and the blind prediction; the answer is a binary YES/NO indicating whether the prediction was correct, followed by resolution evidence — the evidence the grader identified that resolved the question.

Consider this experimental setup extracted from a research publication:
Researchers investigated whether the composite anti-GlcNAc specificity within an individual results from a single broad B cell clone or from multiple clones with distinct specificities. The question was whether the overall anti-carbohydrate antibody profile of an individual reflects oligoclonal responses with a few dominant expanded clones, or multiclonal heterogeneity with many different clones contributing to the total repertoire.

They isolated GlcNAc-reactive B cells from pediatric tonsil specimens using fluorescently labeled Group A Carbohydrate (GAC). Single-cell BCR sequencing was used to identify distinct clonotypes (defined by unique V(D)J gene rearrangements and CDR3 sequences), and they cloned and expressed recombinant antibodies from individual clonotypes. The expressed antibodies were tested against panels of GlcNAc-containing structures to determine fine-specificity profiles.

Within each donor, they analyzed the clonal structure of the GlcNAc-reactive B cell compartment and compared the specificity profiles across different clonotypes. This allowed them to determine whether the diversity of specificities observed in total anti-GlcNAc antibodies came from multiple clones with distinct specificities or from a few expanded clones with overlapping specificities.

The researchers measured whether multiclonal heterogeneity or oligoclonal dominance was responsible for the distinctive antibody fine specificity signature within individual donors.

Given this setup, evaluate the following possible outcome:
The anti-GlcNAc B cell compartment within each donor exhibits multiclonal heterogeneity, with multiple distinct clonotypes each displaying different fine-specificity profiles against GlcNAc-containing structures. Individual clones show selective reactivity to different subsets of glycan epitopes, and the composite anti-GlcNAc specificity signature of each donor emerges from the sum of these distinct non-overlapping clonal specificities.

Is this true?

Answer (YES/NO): YES